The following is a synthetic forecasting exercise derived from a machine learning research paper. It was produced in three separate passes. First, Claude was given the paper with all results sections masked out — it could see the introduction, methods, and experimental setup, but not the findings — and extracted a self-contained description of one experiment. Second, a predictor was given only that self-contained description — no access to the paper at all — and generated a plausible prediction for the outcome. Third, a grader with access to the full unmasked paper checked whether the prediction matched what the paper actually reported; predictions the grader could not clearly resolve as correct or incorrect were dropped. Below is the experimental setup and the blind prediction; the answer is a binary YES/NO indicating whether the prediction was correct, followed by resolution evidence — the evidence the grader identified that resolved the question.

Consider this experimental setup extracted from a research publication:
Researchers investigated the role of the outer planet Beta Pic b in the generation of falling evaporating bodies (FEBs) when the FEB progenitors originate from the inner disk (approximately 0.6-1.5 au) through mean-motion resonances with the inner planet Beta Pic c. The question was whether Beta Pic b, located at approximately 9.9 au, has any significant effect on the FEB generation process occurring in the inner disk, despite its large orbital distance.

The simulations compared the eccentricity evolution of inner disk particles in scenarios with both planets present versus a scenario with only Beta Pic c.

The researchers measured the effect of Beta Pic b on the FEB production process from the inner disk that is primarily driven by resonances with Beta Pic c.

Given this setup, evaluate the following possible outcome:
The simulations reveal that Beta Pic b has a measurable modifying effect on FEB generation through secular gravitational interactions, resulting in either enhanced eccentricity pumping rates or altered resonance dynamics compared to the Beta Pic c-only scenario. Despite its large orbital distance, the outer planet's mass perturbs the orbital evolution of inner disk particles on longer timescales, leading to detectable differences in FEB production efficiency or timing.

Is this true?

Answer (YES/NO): YES